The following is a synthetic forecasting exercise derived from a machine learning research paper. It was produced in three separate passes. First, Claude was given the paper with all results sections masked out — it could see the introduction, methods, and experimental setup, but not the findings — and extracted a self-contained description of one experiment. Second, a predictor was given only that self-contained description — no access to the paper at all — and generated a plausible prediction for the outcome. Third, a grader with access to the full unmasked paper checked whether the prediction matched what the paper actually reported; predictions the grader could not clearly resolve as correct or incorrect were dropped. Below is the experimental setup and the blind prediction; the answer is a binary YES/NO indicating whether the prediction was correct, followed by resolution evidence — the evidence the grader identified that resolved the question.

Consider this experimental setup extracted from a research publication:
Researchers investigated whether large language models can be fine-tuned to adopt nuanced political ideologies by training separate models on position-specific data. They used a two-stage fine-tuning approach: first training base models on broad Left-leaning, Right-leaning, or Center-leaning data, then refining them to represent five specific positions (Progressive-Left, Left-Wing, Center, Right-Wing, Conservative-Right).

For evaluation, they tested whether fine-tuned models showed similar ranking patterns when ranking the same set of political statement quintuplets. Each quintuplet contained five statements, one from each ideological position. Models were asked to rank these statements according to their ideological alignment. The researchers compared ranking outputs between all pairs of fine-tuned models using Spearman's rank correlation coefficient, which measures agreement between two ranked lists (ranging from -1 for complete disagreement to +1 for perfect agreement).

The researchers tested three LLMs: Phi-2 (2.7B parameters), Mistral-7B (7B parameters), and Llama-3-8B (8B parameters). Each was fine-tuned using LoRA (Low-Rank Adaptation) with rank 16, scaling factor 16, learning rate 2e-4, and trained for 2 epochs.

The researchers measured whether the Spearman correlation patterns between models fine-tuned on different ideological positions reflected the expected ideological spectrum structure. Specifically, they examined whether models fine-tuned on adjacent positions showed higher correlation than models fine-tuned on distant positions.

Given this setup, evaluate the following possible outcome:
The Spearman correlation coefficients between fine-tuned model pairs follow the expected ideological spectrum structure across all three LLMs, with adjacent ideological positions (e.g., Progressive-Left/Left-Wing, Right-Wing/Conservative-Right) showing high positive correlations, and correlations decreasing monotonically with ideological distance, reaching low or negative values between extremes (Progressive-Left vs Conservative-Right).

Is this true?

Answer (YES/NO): NO